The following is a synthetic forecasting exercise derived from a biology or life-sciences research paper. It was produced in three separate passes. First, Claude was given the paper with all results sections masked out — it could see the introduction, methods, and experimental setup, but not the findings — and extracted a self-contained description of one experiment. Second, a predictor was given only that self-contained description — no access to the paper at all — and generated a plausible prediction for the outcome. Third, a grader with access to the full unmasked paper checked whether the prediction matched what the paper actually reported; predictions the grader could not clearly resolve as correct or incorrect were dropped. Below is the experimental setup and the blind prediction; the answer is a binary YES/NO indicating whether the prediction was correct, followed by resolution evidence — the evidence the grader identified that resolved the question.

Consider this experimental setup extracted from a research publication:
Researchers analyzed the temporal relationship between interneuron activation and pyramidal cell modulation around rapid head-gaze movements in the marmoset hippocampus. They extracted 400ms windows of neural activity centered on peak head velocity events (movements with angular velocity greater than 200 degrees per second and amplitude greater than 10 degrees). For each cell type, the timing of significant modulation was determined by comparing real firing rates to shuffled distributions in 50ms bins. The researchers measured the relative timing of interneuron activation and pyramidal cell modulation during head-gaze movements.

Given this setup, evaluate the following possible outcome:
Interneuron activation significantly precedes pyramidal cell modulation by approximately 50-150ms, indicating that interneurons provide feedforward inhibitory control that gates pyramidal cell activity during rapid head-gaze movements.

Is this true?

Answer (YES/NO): YES